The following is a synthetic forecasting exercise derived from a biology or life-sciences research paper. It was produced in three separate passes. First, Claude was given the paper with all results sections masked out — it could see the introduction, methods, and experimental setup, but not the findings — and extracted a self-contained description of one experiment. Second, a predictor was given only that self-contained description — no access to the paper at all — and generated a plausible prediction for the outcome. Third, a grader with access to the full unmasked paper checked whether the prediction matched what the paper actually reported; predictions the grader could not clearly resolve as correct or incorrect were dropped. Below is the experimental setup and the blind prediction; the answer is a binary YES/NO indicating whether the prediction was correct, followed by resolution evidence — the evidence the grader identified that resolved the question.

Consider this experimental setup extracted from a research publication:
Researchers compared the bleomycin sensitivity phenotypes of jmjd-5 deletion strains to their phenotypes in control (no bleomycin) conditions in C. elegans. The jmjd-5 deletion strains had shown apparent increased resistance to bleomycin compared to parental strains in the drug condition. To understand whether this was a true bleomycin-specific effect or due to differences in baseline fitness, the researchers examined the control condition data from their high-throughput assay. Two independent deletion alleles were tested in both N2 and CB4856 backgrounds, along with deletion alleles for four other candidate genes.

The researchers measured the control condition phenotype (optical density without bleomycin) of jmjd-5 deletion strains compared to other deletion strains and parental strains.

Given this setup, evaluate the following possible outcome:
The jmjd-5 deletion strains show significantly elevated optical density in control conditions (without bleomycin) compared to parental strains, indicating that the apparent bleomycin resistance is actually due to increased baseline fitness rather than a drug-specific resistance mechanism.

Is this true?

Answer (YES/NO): NO